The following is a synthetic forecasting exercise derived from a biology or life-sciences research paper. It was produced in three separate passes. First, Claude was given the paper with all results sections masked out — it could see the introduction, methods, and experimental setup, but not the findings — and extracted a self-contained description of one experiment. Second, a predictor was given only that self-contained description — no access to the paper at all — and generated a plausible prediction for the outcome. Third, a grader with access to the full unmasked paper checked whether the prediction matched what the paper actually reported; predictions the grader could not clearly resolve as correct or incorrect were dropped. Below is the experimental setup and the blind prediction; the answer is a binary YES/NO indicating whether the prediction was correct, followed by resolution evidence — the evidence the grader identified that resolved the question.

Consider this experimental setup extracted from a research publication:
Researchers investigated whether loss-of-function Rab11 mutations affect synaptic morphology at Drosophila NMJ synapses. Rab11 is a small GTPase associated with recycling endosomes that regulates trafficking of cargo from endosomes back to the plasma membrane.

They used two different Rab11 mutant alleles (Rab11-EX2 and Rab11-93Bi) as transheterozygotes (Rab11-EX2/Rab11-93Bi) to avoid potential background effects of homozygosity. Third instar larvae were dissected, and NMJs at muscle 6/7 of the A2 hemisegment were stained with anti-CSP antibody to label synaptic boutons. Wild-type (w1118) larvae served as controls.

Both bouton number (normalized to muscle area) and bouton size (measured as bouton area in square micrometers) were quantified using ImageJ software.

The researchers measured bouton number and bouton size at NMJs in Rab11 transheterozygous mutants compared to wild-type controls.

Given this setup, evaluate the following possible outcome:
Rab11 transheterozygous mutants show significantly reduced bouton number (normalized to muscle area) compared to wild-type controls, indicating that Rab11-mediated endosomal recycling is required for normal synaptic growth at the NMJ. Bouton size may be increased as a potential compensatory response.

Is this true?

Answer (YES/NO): NO